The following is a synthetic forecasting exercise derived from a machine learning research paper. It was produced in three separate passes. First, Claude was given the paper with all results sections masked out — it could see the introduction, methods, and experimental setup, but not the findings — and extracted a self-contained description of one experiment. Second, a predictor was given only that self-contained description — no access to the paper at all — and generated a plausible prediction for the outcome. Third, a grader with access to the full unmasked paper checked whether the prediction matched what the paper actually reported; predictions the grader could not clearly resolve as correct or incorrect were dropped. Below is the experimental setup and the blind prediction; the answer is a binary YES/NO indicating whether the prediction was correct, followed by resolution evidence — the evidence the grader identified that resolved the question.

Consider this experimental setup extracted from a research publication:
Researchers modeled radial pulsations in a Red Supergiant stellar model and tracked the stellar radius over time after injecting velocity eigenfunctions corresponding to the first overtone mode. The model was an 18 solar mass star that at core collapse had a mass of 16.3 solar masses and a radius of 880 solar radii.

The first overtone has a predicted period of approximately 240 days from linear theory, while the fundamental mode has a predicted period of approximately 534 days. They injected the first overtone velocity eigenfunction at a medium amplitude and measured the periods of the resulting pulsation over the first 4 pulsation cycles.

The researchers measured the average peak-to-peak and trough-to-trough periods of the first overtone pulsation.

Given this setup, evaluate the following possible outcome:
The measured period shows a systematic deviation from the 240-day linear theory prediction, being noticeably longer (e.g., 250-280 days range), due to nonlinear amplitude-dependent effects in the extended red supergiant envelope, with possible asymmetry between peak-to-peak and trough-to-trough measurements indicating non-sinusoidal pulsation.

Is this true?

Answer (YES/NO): NO